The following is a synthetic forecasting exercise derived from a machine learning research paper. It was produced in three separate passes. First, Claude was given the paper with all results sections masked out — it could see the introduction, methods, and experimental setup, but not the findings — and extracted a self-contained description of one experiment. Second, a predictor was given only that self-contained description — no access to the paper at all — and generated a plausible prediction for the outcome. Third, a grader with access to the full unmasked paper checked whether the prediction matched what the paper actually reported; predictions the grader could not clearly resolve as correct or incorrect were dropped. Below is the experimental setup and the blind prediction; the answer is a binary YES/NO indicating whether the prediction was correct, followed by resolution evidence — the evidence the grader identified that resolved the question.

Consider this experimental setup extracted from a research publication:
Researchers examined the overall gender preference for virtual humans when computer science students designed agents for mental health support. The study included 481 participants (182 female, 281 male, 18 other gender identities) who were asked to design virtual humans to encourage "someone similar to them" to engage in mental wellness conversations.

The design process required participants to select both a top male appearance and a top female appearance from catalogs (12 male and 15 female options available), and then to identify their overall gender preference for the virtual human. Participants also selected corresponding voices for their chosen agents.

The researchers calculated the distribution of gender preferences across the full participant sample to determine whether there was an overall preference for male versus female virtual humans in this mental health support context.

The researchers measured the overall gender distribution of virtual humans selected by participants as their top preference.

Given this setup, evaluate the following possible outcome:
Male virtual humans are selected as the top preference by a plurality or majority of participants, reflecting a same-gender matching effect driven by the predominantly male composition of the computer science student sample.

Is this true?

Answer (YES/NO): NO